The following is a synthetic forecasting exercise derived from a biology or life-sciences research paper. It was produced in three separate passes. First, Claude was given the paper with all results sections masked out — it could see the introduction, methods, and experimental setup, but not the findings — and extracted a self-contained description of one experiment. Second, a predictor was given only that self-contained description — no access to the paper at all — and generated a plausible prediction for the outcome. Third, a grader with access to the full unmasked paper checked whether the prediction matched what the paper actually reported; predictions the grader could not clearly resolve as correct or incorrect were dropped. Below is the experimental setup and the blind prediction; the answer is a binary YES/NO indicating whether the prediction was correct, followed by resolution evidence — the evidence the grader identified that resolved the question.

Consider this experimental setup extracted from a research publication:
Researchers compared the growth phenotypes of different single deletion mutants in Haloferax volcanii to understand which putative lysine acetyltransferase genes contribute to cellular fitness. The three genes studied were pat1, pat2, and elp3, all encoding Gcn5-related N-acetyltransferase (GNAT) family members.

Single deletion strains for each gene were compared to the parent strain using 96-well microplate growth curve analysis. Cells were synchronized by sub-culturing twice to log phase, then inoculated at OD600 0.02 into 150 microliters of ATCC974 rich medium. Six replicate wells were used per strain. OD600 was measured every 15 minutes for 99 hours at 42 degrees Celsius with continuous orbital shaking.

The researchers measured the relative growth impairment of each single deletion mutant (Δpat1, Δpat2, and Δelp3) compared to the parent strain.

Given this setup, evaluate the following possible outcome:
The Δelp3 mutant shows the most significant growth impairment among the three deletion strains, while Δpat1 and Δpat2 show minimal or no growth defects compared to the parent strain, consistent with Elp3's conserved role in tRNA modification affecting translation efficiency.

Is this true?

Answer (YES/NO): NO